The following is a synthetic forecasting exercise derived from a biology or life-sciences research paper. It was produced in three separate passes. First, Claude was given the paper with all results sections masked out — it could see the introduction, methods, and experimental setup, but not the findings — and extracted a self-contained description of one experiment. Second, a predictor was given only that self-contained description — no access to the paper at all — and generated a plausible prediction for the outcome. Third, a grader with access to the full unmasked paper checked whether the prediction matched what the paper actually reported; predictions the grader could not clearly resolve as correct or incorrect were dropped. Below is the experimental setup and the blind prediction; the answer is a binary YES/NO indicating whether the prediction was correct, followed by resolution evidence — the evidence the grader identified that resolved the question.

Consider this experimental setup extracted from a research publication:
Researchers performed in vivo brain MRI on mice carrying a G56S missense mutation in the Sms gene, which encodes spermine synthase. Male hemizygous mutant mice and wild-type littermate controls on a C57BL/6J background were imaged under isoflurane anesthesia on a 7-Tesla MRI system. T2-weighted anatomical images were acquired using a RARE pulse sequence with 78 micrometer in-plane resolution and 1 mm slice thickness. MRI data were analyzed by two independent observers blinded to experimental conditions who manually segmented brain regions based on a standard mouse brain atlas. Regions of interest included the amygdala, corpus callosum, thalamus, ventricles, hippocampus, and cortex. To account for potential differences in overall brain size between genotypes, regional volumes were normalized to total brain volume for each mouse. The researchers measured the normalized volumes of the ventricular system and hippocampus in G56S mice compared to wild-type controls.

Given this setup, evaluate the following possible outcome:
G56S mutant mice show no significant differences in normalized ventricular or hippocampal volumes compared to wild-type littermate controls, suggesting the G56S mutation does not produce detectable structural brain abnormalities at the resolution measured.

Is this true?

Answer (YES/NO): NO